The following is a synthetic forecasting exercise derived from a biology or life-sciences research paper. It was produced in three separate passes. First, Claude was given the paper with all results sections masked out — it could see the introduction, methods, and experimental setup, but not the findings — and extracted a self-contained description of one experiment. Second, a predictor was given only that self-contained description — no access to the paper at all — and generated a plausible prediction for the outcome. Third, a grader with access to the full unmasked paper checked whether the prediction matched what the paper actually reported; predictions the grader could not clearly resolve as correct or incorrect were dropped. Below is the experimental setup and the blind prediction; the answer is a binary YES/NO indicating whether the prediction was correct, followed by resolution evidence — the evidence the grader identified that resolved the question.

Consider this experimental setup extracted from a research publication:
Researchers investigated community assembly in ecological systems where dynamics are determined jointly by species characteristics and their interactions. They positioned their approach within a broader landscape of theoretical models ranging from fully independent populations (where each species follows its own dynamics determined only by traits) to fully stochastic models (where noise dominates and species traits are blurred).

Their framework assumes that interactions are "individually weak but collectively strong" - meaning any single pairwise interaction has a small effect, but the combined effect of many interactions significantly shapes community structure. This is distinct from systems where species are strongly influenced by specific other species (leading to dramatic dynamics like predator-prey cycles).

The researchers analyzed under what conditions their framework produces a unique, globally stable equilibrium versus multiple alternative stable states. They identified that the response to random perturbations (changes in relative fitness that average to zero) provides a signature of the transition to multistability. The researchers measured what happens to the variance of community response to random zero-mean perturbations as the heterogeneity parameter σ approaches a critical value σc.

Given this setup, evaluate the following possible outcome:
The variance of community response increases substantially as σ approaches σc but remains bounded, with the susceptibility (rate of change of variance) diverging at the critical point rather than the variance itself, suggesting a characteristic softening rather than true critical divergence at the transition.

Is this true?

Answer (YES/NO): NO